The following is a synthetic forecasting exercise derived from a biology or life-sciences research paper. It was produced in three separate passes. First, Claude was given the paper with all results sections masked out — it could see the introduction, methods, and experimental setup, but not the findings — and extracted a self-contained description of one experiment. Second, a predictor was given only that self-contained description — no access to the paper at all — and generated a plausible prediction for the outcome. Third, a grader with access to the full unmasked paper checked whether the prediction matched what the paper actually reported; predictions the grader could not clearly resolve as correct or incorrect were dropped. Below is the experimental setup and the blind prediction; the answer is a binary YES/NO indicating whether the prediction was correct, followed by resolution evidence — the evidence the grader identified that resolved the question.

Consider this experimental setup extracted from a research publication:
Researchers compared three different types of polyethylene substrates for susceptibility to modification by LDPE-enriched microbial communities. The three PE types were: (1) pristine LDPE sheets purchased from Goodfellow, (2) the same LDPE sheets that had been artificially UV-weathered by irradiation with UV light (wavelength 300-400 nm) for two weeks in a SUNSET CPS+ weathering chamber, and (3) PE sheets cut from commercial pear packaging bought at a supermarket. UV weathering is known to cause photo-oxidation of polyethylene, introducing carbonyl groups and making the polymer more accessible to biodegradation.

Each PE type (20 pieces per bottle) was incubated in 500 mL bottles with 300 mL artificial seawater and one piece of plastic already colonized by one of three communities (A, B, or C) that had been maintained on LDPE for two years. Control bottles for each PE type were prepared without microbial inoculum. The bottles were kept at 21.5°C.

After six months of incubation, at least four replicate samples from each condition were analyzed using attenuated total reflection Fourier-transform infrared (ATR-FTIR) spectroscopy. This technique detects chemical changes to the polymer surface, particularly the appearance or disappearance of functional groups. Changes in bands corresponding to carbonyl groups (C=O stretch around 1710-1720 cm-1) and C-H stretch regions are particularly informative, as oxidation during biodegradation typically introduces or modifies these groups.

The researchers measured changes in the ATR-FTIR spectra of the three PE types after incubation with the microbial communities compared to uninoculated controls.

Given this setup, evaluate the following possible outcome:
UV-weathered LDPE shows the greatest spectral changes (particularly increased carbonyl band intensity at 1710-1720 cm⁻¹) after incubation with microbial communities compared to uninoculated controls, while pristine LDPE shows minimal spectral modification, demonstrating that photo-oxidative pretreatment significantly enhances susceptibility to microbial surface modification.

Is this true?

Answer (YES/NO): NO